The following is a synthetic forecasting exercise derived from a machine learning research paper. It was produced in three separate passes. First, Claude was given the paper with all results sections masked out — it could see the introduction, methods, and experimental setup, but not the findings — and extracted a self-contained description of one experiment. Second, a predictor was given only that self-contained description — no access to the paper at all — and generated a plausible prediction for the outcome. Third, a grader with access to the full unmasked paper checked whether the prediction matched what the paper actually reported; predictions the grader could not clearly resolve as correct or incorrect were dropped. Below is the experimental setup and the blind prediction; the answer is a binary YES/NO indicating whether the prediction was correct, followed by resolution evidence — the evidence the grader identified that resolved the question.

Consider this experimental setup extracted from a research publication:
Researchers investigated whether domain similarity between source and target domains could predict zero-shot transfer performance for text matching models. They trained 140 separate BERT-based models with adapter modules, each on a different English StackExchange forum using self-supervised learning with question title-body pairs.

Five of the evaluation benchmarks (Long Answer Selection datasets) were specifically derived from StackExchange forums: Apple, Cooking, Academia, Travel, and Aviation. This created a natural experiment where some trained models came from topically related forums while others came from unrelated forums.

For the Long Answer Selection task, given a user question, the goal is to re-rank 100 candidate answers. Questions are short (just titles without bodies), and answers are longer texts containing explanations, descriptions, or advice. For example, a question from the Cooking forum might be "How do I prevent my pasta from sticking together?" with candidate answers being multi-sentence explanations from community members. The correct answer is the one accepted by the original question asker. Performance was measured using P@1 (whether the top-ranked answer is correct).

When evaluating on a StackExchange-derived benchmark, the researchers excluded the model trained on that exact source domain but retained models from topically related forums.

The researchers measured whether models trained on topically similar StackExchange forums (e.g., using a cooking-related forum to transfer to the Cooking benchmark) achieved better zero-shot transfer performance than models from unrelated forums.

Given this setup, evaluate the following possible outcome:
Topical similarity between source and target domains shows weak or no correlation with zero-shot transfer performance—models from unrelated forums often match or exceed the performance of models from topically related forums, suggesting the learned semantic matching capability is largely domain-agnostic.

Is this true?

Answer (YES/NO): NO